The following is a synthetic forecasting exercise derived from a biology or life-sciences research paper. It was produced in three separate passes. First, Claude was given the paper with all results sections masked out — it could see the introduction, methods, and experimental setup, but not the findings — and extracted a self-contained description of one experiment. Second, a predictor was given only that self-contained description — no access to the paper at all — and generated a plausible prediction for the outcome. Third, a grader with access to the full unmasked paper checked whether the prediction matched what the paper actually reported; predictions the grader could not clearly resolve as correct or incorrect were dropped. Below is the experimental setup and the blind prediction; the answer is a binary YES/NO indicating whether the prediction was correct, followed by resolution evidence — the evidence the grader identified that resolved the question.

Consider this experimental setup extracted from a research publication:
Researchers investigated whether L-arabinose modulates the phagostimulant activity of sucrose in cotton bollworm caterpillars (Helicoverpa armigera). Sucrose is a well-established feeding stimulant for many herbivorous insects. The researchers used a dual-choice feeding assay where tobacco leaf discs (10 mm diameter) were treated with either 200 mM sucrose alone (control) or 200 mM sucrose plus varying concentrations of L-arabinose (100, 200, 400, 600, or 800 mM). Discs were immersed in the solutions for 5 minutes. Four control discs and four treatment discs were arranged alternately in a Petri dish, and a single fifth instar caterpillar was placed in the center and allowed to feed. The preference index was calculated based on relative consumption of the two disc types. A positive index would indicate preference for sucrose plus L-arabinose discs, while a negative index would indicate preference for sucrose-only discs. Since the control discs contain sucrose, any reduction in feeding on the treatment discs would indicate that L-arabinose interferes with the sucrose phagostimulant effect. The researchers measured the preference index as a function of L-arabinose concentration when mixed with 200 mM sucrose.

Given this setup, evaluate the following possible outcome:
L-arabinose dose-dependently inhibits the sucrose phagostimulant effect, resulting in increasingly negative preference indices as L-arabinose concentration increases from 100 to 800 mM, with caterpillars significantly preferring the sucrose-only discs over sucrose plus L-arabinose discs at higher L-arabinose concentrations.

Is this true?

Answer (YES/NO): NO